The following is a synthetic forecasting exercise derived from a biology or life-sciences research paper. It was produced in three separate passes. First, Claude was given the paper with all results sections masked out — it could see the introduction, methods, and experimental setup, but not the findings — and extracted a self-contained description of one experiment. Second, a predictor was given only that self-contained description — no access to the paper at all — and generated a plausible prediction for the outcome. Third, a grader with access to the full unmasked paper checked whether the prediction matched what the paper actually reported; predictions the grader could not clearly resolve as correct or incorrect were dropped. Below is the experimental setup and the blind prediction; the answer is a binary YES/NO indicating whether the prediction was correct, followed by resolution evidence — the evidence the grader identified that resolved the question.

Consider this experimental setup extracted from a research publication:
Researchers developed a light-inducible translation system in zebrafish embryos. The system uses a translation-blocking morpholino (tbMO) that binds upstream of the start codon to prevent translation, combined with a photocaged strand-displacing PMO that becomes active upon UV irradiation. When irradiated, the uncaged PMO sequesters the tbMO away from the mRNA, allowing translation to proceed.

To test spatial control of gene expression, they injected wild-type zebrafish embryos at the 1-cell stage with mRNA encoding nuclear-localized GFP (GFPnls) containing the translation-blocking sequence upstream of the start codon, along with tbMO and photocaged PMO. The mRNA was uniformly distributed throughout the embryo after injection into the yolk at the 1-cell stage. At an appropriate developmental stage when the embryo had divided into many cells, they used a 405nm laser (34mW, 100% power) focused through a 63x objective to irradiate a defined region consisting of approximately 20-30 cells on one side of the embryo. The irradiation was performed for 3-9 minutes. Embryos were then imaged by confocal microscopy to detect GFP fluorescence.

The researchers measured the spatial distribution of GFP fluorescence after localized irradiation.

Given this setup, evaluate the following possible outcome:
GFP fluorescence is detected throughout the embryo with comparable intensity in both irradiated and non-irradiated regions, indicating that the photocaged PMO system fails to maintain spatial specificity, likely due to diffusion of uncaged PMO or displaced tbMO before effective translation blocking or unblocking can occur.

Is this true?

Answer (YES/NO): NO